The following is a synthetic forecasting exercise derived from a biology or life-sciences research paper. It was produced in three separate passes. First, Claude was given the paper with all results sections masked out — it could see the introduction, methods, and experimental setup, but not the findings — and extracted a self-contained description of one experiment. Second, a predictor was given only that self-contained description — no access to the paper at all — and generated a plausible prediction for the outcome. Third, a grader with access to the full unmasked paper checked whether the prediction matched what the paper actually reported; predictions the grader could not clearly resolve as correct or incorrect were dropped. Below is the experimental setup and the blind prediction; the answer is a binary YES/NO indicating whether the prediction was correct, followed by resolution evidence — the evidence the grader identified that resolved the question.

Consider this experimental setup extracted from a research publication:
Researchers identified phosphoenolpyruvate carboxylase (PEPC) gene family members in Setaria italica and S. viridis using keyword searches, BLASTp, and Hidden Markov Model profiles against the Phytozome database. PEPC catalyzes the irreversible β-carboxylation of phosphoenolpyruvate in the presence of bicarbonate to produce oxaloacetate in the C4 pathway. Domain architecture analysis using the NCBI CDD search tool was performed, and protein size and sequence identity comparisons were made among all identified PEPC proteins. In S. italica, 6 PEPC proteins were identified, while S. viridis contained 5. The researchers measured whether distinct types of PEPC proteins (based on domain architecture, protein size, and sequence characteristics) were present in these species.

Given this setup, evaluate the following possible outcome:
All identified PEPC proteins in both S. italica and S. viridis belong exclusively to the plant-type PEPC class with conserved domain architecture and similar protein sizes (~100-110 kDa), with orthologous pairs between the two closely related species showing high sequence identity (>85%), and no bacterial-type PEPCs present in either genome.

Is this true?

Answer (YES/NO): NO